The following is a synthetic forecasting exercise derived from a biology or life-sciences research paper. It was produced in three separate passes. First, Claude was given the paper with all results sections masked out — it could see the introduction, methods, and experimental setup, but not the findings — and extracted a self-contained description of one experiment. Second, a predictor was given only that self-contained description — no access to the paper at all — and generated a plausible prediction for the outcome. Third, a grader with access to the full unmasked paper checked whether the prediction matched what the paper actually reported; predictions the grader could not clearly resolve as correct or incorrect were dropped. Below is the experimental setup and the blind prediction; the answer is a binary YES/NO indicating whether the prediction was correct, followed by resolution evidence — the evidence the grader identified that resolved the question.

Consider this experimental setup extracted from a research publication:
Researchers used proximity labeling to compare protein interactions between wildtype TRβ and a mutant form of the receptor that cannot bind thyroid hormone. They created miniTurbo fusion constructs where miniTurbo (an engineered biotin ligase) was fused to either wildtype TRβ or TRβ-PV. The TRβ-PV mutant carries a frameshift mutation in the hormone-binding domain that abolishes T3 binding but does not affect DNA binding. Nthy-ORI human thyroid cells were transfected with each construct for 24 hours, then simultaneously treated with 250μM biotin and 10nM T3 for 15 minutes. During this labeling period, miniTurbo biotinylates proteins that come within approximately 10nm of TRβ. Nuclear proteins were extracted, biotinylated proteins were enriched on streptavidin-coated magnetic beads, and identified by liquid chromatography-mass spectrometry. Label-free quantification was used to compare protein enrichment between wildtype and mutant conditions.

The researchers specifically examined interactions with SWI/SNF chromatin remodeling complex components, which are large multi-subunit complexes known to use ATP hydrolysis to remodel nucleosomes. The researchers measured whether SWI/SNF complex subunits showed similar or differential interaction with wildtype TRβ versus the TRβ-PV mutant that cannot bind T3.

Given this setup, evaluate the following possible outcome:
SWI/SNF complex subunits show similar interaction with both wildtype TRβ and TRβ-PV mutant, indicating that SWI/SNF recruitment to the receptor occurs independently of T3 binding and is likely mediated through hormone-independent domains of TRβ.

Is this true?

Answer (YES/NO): NO